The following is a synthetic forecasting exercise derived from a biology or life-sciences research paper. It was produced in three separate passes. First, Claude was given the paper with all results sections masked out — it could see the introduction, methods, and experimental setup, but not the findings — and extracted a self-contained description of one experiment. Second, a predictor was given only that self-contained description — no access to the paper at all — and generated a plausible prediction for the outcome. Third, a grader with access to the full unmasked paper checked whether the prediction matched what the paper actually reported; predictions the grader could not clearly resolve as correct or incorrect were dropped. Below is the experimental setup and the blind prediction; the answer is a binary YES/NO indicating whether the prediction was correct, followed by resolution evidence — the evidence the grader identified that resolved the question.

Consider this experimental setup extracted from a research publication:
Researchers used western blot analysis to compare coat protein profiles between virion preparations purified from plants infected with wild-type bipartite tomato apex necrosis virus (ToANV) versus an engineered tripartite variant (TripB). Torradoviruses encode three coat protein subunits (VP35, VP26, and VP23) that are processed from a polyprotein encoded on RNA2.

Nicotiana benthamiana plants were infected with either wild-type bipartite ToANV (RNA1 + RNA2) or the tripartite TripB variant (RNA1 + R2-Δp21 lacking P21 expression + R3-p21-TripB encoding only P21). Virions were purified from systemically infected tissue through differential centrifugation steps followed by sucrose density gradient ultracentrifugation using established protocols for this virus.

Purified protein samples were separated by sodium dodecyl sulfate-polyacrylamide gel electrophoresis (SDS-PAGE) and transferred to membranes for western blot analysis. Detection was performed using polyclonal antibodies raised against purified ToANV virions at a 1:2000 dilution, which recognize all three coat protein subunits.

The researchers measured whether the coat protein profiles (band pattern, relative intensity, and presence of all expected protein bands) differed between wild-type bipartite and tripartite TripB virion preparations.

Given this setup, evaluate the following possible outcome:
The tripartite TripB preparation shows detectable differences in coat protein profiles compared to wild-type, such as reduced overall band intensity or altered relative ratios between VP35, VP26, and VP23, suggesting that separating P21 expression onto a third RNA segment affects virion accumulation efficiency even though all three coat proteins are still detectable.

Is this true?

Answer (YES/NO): NO